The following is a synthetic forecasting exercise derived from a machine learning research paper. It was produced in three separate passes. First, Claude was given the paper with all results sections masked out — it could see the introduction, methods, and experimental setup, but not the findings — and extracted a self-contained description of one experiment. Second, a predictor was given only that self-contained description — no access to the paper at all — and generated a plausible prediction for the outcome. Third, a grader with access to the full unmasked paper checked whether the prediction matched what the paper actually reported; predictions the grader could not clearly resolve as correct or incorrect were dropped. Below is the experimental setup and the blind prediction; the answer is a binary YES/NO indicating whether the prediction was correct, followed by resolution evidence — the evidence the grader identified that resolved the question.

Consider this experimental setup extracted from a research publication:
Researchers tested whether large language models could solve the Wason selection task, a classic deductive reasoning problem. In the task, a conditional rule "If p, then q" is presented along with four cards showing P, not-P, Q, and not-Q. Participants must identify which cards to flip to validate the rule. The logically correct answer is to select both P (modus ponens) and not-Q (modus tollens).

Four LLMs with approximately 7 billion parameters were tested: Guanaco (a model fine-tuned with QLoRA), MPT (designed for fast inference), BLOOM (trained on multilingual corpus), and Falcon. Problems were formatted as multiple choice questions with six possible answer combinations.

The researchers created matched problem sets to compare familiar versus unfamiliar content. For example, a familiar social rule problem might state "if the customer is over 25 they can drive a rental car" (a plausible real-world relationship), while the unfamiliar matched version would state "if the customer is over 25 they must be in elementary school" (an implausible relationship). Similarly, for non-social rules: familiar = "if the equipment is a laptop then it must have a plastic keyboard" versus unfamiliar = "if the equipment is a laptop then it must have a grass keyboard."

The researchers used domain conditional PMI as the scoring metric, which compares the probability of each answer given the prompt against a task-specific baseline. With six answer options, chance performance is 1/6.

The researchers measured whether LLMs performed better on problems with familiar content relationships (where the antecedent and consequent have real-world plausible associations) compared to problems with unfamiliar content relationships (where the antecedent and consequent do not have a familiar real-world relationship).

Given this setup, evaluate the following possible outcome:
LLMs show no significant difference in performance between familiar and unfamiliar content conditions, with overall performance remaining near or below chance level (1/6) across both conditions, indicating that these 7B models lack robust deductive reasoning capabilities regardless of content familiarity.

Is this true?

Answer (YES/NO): NO